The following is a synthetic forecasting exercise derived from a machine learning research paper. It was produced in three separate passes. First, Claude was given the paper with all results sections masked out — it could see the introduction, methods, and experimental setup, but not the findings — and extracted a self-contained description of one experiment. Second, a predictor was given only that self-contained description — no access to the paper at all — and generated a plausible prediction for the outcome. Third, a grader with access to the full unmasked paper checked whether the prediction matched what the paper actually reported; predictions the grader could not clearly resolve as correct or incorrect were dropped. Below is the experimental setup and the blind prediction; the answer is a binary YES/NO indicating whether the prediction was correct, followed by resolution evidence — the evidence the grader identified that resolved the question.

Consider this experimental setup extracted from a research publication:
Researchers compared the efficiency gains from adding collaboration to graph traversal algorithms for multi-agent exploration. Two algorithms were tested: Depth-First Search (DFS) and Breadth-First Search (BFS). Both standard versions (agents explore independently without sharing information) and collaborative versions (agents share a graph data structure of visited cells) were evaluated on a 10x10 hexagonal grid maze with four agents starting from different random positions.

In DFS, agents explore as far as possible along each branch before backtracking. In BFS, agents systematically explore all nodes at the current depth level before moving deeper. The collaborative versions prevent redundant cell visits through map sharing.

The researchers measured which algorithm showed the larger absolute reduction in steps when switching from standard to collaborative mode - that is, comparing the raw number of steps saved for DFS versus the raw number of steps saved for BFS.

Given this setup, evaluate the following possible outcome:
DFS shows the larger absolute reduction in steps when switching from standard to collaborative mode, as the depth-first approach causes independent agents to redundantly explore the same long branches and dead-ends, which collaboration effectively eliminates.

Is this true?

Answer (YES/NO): NO